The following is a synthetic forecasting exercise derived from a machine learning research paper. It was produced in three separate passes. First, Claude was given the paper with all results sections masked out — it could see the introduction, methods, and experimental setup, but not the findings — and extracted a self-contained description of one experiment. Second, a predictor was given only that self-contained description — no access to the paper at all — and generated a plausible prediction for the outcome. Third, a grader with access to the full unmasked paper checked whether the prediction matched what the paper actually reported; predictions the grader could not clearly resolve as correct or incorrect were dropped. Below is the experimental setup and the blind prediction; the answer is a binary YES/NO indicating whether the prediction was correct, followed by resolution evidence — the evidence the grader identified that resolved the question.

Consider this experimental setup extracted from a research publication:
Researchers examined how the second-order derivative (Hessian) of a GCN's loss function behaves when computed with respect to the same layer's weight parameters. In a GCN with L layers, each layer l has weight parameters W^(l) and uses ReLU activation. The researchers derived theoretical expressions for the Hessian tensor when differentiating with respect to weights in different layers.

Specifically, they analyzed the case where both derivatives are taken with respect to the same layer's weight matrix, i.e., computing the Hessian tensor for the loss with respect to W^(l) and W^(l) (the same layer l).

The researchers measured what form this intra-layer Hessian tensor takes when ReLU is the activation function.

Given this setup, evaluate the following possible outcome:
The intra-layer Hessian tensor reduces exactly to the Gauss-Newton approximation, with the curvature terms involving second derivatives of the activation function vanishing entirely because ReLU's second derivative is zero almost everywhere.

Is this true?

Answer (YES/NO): NO